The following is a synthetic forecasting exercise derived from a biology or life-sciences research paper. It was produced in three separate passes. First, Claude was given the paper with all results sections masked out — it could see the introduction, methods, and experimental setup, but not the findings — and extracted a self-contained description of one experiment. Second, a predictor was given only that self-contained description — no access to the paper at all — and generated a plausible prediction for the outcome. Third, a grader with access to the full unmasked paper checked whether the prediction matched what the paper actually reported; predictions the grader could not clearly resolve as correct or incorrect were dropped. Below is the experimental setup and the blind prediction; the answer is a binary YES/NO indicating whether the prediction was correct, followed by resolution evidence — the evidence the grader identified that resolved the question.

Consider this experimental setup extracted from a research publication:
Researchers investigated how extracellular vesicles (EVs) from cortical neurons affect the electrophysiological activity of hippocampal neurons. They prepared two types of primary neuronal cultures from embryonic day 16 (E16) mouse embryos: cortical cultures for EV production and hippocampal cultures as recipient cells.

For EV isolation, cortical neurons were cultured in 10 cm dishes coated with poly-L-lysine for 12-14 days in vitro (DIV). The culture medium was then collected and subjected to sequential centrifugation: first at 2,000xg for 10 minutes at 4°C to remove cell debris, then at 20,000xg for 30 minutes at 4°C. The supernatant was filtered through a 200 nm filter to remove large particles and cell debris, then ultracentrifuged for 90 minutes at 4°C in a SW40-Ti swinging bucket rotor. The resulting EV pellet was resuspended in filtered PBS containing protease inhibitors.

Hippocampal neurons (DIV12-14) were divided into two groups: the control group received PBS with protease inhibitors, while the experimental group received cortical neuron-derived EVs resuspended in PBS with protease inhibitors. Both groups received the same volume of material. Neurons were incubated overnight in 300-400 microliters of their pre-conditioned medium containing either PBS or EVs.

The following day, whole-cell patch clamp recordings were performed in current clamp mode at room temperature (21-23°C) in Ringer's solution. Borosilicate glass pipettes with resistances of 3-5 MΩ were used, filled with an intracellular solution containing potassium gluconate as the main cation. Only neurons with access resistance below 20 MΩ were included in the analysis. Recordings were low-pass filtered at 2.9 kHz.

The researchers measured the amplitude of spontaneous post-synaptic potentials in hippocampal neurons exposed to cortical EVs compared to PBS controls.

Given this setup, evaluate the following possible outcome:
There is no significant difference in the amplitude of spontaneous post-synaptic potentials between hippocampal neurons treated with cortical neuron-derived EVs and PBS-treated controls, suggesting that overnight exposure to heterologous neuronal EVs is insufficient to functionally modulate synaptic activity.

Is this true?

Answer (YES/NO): NO